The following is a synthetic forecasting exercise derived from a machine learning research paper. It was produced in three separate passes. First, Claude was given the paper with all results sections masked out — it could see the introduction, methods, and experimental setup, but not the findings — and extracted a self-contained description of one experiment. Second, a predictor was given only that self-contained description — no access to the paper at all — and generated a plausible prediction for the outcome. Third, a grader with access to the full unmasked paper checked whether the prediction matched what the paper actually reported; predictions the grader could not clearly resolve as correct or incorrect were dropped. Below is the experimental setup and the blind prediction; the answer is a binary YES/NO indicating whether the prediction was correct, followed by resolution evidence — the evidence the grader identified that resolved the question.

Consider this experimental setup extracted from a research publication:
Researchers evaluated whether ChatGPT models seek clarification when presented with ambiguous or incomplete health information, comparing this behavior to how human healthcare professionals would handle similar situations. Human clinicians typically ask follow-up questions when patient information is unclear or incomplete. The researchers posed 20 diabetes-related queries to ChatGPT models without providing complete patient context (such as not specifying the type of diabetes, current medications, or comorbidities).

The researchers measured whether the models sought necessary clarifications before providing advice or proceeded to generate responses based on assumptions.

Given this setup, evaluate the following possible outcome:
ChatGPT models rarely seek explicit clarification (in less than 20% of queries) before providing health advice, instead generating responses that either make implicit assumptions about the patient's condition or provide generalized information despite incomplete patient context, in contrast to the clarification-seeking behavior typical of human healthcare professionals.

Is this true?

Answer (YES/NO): YES